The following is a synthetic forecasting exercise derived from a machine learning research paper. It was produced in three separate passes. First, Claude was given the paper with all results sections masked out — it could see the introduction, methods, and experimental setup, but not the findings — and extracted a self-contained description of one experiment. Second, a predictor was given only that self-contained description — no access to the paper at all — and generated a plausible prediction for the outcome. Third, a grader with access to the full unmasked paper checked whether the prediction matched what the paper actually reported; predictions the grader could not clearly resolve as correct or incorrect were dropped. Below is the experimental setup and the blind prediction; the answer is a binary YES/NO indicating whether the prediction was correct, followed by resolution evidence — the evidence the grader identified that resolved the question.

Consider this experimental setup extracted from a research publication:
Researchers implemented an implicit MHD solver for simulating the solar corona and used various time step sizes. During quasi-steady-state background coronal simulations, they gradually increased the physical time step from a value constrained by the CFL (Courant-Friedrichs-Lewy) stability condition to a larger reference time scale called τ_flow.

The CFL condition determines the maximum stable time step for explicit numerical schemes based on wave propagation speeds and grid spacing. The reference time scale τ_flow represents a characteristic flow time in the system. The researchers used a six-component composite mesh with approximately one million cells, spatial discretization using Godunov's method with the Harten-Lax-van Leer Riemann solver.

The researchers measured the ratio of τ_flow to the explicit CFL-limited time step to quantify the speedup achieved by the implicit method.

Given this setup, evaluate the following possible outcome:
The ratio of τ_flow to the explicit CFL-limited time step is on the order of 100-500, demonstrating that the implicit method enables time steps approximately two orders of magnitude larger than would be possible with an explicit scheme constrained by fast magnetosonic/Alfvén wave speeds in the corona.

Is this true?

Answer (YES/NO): YES